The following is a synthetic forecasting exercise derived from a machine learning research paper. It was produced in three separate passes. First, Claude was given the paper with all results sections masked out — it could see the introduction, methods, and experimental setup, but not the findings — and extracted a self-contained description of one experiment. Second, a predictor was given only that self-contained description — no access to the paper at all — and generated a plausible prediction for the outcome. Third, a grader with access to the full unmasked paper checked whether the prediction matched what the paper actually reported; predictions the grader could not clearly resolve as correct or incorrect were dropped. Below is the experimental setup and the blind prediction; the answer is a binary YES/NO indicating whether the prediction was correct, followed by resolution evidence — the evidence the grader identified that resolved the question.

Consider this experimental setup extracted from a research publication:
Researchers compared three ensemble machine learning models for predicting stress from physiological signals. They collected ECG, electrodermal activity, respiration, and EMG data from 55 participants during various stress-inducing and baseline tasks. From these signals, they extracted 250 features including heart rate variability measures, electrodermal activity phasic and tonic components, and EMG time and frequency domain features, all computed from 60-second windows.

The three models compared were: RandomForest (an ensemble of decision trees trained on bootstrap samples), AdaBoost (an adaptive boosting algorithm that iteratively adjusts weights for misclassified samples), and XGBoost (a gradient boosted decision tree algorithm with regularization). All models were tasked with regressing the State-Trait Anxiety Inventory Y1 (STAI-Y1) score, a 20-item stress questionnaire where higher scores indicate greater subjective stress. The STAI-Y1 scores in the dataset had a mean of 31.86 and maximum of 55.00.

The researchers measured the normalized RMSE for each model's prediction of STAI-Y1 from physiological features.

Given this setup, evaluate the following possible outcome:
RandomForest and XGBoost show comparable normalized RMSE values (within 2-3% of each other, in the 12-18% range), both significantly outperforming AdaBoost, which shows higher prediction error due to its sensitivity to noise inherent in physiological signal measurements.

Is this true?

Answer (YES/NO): NO